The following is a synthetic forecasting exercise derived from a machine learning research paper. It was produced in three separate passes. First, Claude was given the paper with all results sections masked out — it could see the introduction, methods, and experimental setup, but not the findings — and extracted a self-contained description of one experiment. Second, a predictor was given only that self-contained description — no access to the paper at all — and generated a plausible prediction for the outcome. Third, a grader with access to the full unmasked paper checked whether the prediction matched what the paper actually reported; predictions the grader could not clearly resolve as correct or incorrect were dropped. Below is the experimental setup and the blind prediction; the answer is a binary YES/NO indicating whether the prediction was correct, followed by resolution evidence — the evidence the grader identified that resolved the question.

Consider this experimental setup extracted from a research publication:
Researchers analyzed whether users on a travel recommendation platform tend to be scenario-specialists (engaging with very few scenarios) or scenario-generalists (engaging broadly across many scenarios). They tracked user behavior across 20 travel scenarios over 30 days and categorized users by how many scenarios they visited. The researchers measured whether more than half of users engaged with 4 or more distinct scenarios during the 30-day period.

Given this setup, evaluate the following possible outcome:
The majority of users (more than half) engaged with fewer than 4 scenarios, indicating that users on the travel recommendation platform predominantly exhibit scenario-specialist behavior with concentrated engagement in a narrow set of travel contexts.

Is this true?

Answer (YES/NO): NO